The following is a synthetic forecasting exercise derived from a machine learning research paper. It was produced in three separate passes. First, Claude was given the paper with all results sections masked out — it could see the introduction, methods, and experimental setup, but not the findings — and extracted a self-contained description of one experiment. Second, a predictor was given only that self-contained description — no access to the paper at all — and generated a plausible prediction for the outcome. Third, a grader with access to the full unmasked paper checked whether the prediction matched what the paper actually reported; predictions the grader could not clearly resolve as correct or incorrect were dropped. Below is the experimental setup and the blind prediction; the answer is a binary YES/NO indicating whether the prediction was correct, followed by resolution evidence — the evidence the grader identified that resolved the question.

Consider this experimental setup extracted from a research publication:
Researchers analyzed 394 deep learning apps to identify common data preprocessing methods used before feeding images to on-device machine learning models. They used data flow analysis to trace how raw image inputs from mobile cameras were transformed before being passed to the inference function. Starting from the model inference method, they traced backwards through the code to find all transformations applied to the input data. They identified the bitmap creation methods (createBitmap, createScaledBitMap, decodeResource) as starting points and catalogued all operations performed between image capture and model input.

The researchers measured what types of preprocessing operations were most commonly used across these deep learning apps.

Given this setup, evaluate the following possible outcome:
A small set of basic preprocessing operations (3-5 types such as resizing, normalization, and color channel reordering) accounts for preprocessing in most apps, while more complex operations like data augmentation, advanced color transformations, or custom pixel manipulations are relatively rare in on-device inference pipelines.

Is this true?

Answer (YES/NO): NO